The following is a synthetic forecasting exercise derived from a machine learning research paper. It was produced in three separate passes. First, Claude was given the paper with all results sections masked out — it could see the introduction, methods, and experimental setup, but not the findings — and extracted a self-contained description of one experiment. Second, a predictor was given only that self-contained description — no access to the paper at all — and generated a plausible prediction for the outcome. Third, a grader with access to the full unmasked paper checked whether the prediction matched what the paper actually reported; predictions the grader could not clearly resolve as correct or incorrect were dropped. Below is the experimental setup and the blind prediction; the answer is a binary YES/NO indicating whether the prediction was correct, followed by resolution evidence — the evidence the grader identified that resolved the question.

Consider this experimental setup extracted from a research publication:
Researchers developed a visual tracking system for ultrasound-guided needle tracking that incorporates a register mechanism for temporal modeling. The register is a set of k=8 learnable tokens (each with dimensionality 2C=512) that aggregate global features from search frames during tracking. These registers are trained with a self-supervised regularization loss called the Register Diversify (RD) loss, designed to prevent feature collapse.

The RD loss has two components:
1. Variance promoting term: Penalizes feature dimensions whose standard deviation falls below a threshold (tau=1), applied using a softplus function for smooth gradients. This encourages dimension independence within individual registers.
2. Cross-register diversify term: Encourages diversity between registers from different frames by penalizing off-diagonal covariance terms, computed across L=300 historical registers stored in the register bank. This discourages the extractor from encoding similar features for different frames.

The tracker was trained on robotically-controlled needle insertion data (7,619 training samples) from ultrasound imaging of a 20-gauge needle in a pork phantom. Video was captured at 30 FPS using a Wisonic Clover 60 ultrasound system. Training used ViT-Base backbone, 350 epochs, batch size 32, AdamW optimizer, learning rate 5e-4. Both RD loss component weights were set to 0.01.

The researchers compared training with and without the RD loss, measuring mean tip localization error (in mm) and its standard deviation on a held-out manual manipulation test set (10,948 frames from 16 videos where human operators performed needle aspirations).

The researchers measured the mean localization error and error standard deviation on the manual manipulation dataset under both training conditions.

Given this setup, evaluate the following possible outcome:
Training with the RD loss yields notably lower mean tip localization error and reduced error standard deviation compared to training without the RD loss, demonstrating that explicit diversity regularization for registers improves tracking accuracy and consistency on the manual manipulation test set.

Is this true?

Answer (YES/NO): NO